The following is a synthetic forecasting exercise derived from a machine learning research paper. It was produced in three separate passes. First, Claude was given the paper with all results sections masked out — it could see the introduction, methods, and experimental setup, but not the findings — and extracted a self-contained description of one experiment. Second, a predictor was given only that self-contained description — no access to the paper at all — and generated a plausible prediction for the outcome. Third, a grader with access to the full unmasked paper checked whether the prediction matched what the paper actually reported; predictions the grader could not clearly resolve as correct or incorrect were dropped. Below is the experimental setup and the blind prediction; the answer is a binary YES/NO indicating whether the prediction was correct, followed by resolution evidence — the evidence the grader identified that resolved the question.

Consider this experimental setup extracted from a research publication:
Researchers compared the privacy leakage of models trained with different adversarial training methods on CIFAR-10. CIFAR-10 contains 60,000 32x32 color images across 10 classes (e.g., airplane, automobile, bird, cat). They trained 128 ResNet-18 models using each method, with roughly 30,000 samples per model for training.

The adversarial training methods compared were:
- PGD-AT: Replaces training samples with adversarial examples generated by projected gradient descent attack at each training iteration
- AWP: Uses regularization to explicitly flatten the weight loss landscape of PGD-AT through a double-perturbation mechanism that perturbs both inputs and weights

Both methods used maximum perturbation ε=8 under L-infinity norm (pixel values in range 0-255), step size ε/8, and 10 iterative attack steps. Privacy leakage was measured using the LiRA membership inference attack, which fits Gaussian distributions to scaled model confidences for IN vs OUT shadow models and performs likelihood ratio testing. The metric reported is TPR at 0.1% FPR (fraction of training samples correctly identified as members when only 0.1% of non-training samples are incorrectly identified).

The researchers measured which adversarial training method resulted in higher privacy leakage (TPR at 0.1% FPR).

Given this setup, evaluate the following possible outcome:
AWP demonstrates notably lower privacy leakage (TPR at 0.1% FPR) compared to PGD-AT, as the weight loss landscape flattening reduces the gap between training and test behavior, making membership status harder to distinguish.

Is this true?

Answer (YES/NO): YES